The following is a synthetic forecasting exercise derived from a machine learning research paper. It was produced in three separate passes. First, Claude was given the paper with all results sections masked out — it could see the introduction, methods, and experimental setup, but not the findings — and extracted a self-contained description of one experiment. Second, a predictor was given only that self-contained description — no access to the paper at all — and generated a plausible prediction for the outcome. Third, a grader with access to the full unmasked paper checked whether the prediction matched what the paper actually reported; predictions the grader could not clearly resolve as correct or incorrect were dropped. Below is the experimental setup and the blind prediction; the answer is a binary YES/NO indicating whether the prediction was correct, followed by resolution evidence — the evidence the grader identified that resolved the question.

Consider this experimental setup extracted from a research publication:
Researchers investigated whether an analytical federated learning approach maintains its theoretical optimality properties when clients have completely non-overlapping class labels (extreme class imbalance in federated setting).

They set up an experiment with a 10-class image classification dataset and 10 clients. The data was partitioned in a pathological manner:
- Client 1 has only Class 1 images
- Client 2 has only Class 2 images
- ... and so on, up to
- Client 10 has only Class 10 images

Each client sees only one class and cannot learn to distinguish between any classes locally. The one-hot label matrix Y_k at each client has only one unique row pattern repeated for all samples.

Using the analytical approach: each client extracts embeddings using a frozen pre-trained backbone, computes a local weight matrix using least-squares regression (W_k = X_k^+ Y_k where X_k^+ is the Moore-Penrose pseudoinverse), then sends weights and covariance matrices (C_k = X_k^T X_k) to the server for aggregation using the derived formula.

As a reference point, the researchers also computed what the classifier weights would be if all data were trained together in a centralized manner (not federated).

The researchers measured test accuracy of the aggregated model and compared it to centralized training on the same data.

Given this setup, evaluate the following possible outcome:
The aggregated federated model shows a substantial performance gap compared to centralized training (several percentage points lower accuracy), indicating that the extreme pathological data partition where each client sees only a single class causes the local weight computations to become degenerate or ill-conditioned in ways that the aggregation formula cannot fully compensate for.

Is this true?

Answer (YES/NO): NO